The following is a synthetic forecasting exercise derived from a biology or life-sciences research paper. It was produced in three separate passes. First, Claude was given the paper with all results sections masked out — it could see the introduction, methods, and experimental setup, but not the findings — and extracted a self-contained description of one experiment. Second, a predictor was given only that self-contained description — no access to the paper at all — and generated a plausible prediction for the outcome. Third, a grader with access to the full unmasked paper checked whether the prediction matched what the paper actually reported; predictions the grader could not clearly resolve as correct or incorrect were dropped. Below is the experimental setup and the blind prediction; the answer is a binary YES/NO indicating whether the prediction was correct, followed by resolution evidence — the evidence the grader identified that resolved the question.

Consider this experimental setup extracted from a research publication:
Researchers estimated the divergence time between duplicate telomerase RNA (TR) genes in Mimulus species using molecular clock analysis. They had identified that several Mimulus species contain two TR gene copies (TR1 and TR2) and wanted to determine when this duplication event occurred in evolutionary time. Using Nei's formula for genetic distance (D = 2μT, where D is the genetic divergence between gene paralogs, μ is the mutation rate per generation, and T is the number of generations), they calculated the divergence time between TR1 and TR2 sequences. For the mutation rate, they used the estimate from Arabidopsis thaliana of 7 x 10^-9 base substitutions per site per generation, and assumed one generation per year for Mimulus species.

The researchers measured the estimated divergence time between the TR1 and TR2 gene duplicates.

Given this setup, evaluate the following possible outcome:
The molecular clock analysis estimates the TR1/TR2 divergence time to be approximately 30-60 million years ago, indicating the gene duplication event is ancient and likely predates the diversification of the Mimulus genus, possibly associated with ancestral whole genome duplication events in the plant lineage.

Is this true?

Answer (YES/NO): NO